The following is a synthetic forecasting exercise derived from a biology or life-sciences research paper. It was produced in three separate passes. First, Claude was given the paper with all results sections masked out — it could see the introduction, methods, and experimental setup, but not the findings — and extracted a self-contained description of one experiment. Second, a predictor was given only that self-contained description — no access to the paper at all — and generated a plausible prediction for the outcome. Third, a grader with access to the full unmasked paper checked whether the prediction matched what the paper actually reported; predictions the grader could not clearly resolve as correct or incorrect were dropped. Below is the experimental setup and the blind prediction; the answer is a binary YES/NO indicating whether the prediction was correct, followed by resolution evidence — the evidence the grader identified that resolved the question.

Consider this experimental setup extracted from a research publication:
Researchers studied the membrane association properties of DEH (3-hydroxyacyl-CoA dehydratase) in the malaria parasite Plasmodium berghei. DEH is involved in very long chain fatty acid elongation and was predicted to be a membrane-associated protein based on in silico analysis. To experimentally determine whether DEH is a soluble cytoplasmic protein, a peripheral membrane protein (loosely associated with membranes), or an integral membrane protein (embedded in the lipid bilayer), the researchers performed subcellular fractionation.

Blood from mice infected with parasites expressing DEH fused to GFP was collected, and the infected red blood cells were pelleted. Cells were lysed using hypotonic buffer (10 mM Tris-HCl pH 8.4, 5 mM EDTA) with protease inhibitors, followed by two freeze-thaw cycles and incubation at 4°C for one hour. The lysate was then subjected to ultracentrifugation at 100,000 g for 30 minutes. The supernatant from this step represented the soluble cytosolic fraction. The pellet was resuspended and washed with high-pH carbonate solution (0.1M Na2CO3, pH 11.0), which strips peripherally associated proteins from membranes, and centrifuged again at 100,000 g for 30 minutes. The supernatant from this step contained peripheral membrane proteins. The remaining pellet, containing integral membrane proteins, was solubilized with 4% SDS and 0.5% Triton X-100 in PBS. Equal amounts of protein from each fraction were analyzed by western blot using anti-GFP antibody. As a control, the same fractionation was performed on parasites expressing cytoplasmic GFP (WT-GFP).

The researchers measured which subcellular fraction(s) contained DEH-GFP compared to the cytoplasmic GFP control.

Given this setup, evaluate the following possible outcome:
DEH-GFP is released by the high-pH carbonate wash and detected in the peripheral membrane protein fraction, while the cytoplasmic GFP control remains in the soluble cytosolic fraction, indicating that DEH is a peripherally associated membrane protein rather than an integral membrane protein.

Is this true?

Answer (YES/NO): NO